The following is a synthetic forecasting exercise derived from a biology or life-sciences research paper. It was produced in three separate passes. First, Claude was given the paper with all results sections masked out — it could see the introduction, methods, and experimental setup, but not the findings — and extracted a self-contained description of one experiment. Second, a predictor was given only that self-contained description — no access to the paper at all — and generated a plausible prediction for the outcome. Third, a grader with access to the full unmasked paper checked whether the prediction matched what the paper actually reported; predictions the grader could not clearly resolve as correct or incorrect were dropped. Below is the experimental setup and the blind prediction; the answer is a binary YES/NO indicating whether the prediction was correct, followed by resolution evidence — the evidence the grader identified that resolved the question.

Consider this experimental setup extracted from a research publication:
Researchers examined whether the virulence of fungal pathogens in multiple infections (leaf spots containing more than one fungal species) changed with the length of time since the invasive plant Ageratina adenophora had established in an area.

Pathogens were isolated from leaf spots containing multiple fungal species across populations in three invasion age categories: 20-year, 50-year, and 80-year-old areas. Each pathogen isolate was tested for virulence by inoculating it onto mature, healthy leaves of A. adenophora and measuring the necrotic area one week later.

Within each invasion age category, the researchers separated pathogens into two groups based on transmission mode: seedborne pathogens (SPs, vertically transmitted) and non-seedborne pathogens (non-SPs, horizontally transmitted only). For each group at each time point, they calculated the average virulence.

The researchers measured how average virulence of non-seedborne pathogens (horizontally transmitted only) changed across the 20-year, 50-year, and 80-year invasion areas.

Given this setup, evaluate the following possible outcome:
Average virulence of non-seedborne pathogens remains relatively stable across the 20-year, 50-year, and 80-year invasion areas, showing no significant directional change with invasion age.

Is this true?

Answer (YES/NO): NO